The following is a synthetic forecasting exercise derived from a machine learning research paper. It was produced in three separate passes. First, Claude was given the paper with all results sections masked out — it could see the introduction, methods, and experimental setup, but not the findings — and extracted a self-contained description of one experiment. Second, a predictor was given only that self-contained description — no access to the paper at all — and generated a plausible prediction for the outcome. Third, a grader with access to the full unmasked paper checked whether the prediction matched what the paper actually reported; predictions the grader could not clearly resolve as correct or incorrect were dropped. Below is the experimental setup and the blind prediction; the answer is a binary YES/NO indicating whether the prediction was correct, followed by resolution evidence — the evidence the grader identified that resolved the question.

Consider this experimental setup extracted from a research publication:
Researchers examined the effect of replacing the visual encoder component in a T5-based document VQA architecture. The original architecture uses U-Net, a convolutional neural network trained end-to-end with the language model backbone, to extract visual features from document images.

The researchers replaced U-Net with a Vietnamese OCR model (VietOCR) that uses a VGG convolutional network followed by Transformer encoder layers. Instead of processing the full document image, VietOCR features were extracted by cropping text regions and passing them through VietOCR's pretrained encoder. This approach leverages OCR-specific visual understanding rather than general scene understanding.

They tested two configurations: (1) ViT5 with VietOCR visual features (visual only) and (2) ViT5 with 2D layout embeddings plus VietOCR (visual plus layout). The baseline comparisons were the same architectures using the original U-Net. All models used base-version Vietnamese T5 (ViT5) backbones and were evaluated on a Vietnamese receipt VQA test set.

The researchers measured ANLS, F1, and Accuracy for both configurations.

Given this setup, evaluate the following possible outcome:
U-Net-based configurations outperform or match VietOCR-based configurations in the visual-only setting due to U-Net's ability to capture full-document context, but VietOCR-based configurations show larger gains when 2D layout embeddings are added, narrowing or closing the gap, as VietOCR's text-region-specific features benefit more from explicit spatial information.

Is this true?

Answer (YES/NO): NO